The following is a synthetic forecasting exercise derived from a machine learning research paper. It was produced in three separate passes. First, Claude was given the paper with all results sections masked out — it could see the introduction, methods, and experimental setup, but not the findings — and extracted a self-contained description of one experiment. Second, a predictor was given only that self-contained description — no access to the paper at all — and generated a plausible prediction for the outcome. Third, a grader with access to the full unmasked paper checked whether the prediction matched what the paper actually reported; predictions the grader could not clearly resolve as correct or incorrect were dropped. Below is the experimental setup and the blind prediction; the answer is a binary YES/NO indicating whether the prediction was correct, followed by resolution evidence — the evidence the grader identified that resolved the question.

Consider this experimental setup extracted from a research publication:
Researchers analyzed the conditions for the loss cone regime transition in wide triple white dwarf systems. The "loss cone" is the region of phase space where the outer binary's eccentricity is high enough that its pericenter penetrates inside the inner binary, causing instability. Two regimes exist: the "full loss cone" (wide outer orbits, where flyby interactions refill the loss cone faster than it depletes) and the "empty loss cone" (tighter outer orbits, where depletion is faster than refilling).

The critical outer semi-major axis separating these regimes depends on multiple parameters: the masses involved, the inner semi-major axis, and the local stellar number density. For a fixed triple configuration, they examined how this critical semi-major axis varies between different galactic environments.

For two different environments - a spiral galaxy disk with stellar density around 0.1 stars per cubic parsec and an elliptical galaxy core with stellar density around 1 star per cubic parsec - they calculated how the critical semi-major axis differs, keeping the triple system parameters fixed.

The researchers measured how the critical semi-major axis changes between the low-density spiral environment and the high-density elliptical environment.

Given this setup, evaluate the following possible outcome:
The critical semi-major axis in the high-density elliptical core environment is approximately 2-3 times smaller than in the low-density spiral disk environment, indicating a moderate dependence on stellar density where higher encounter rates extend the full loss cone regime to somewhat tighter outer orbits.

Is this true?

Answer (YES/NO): YES